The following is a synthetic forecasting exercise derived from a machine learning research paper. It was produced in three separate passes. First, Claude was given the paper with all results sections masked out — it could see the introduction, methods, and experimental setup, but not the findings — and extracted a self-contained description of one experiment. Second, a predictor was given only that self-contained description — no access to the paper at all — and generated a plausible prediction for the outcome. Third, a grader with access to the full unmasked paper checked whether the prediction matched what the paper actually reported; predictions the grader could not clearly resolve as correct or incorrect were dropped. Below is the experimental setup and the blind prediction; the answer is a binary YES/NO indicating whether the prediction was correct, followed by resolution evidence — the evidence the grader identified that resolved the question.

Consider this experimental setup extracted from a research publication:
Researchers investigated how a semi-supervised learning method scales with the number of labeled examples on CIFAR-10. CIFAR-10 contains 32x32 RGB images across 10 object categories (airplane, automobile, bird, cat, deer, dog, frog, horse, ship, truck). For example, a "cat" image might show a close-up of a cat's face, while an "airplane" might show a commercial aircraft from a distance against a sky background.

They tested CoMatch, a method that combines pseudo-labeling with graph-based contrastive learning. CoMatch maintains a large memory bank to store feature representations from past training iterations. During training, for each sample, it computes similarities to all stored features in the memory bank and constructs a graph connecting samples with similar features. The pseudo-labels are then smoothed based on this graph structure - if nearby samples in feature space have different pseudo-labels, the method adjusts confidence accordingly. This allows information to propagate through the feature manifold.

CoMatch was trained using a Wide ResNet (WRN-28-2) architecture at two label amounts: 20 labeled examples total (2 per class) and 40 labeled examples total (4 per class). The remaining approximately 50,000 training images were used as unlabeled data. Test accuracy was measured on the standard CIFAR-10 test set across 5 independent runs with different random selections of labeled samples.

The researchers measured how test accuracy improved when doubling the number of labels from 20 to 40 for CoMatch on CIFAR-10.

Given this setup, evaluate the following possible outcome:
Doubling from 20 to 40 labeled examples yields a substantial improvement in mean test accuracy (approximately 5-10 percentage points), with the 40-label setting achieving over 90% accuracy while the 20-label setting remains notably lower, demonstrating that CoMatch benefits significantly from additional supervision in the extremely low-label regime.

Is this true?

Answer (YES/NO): YES